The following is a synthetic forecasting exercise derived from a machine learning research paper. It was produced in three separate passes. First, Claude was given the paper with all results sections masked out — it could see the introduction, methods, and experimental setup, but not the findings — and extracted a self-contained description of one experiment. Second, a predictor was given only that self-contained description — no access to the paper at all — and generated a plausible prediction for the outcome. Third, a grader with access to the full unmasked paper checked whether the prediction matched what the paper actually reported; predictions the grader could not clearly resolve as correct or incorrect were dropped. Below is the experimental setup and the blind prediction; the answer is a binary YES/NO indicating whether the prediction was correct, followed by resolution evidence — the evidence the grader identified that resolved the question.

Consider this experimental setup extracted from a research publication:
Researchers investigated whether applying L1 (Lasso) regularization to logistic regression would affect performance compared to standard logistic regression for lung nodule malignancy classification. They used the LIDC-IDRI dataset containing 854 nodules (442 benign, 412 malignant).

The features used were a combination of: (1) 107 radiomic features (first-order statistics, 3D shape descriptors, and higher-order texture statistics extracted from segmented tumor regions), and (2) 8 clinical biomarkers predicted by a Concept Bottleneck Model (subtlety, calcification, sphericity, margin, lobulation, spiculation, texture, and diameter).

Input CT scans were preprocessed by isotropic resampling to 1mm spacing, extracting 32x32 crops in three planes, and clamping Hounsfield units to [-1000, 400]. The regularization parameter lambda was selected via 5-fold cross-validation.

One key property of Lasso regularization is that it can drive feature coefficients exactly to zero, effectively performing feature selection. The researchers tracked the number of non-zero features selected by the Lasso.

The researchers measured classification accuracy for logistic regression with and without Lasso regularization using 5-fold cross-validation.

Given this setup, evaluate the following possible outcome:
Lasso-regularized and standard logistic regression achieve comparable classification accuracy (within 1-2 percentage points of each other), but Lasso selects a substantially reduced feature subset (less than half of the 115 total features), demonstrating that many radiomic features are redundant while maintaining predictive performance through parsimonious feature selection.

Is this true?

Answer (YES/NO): YES